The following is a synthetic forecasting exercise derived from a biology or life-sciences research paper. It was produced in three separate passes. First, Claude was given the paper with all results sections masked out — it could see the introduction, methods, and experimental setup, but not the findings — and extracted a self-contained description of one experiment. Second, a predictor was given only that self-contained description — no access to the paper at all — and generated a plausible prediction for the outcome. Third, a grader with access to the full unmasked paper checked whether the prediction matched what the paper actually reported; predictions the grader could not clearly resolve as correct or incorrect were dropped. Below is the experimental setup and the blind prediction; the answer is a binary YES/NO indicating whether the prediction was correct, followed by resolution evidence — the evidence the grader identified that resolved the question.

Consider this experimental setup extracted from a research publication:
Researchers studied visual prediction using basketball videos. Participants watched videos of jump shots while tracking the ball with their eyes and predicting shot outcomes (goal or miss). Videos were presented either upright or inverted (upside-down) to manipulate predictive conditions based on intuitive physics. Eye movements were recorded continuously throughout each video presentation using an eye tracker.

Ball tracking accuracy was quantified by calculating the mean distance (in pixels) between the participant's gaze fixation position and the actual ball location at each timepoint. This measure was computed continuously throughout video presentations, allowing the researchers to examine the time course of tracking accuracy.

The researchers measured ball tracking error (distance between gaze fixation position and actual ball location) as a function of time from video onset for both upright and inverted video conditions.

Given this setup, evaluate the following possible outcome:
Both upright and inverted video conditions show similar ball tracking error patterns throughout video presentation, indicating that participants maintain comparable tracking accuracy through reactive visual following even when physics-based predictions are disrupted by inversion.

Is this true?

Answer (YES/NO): NO